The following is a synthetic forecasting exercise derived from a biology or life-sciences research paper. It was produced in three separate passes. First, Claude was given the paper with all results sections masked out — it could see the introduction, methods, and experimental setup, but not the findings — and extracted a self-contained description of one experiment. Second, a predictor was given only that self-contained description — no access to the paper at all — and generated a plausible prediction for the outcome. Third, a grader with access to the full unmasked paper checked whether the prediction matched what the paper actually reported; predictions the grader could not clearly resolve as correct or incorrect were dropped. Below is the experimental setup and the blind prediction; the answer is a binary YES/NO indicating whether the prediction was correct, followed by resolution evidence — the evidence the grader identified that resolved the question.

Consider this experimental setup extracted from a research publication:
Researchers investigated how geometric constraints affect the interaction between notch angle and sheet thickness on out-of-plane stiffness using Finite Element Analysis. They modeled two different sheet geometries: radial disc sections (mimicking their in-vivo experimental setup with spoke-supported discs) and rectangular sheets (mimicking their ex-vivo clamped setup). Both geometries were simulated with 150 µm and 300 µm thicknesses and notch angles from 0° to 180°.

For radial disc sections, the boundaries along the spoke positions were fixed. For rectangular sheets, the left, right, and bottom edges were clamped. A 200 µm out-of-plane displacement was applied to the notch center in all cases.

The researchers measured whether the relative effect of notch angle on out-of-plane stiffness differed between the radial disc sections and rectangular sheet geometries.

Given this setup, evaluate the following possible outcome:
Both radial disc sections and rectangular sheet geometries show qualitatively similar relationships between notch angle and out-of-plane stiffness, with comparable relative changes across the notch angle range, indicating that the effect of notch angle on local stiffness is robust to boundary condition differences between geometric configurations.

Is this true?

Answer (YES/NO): NO